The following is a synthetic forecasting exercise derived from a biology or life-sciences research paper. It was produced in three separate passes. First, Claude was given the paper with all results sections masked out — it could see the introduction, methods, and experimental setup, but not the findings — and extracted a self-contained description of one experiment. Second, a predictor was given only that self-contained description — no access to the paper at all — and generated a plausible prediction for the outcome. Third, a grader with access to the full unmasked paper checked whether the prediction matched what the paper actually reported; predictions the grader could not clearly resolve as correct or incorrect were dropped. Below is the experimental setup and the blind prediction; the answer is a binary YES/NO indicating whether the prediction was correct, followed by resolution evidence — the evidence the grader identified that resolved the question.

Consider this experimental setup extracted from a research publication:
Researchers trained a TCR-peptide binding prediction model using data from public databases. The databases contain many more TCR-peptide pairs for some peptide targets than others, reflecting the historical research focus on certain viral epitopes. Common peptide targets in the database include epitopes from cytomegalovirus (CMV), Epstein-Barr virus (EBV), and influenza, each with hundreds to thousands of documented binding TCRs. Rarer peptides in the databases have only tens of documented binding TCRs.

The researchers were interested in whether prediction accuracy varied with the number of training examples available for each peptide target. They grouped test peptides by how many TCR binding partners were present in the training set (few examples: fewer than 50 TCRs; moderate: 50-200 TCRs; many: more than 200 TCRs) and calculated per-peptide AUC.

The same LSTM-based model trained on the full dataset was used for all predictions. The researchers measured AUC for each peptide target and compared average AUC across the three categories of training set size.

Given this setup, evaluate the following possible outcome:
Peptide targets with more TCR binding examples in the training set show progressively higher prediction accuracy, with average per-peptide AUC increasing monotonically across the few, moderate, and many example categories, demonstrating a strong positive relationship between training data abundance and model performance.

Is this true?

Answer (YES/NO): NO